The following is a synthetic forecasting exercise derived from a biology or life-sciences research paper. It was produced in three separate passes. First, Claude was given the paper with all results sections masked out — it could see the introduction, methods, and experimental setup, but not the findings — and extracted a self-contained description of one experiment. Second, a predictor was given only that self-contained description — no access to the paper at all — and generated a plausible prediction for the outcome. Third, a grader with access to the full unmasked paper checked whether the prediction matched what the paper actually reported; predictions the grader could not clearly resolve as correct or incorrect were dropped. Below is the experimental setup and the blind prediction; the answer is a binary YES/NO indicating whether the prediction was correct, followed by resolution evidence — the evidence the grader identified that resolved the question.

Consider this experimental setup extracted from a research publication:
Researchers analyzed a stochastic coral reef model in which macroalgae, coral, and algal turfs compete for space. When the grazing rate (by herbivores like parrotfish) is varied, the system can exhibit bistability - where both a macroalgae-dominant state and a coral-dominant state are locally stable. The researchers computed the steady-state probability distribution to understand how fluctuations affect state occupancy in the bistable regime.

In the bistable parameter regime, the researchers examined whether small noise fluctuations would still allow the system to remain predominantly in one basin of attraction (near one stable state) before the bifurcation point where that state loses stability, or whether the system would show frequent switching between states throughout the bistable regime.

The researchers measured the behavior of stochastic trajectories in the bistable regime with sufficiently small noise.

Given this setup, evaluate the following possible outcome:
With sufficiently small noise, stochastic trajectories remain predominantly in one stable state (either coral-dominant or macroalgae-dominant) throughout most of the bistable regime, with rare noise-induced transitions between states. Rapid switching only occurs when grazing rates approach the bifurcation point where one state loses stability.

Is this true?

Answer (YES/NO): YES